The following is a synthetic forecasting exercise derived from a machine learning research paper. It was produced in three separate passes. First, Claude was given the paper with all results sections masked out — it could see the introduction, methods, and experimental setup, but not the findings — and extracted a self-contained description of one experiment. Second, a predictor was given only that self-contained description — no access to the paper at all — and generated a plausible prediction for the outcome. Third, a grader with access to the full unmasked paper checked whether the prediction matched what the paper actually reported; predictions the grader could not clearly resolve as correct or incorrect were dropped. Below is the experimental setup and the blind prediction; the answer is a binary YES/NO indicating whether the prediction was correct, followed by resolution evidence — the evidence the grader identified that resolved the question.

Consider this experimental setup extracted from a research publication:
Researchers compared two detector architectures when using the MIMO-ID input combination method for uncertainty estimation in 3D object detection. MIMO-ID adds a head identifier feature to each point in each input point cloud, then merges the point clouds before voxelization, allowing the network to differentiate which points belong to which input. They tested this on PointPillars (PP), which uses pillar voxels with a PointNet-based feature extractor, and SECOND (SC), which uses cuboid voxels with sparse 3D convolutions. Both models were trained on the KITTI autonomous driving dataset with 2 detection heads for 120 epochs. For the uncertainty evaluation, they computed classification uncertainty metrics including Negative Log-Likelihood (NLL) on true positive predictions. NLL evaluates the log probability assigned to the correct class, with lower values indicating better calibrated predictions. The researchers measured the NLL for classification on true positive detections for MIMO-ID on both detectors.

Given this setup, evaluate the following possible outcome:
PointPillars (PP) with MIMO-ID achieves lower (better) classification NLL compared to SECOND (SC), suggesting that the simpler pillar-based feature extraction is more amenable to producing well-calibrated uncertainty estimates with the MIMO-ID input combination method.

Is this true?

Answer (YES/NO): YES